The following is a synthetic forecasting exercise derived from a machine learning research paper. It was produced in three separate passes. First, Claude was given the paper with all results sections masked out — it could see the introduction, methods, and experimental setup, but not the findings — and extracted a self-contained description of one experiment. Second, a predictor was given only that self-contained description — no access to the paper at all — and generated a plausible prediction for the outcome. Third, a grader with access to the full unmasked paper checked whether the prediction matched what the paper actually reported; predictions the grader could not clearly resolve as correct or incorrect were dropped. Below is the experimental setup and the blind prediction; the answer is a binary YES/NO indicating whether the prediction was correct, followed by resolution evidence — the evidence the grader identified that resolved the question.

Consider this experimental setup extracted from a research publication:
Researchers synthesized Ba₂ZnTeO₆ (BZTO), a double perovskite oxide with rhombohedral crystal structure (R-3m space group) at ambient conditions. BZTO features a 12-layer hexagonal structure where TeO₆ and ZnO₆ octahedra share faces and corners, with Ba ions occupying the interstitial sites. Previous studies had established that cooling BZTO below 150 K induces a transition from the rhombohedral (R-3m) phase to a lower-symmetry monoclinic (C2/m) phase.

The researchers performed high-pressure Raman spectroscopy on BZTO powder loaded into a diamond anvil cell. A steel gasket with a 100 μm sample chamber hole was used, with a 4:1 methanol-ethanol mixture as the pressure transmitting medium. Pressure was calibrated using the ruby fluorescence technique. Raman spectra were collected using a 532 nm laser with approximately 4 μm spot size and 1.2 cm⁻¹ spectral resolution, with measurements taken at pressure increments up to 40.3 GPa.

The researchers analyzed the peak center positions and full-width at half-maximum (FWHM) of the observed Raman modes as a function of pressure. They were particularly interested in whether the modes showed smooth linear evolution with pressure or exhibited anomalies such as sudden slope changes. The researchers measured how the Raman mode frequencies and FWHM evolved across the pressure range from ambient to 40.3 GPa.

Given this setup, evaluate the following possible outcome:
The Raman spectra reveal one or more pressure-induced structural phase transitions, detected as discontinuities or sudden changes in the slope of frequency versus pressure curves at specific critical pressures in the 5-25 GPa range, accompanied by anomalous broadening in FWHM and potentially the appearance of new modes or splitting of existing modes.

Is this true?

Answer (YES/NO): YES